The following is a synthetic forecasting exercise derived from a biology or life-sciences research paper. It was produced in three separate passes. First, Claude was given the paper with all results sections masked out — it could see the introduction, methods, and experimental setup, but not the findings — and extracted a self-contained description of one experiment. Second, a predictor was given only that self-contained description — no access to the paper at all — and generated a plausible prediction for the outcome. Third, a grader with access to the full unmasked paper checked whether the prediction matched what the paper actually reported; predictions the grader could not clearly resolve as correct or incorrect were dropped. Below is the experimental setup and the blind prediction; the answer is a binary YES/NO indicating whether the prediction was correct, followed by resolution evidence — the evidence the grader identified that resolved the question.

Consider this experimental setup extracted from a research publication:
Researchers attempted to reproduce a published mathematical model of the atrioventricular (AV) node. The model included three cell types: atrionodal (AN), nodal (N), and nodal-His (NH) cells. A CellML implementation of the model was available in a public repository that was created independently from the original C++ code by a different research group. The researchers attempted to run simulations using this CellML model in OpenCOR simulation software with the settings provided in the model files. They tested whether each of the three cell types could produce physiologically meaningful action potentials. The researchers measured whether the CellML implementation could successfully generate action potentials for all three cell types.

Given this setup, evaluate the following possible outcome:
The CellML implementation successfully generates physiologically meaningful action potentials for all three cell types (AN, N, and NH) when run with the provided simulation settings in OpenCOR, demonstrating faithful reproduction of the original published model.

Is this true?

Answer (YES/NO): NO